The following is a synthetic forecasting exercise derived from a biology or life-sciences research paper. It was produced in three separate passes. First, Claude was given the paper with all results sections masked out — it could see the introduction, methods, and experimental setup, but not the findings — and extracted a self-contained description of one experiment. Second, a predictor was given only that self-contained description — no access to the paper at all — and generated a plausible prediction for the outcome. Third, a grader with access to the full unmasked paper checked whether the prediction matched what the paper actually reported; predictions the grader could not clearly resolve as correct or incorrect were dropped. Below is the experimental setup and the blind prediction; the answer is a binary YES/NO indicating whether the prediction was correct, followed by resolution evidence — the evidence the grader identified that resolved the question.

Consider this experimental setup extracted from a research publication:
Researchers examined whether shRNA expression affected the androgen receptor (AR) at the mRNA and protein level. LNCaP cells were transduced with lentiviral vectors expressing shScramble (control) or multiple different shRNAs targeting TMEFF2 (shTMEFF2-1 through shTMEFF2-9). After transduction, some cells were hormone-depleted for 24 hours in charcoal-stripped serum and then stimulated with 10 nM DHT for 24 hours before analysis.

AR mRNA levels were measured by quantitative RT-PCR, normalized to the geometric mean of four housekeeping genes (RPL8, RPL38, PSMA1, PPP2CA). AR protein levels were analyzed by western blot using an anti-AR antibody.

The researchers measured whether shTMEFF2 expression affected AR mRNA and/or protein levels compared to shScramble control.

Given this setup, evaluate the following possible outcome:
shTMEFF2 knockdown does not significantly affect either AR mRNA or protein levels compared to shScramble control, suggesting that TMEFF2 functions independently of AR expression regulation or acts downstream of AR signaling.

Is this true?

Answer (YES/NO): NO